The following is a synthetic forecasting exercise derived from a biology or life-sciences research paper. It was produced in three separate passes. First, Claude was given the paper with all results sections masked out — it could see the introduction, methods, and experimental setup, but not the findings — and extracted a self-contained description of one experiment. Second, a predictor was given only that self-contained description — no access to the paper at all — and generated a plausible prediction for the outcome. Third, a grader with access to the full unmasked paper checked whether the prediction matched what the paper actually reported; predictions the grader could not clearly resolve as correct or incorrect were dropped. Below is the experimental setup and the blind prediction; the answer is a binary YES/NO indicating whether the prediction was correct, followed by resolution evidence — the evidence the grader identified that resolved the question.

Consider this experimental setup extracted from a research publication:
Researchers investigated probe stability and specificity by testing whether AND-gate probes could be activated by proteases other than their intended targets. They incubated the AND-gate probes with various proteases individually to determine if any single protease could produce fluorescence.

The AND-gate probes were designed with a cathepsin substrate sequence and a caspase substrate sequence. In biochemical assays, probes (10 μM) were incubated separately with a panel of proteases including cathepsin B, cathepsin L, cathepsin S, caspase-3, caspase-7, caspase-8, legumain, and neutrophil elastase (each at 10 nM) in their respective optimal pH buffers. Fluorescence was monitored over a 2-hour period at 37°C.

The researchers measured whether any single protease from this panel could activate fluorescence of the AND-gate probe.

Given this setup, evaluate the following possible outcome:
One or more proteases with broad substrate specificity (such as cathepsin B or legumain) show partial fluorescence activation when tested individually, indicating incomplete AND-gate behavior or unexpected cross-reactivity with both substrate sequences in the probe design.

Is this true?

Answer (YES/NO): NO